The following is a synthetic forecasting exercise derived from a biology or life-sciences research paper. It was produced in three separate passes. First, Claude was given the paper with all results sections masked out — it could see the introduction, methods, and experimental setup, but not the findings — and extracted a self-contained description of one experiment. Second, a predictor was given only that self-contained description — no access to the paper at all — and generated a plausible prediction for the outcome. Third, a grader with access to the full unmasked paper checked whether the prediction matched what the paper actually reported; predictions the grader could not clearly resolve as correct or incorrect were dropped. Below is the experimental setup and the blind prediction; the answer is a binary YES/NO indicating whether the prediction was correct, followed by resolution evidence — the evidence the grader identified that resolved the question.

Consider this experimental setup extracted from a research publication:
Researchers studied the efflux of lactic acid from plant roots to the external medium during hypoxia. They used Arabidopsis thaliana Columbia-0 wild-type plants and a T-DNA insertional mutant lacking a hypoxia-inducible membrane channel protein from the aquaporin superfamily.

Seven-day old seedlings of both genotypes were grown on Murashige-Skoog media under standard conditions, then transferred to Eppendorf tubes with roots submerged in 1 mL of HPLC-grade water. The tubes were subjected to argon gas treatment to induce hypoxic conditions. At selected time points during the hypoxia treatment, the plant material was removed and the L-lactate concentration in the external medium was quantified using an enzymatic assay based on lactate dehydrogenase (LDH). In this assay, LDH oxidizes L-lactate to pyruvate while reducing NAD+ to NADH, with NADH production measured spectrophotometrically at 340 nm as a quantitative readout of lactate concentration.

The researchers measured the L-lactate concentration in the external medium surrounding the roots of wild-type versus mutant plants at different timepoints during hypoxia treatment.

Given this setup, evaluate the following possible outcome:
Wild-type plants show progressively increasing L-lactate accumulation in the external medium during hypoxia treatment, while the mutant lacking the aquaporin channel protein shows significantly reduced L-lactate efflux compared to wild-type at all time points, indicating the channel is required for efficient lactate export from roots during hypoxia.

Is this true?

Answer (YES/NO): NO